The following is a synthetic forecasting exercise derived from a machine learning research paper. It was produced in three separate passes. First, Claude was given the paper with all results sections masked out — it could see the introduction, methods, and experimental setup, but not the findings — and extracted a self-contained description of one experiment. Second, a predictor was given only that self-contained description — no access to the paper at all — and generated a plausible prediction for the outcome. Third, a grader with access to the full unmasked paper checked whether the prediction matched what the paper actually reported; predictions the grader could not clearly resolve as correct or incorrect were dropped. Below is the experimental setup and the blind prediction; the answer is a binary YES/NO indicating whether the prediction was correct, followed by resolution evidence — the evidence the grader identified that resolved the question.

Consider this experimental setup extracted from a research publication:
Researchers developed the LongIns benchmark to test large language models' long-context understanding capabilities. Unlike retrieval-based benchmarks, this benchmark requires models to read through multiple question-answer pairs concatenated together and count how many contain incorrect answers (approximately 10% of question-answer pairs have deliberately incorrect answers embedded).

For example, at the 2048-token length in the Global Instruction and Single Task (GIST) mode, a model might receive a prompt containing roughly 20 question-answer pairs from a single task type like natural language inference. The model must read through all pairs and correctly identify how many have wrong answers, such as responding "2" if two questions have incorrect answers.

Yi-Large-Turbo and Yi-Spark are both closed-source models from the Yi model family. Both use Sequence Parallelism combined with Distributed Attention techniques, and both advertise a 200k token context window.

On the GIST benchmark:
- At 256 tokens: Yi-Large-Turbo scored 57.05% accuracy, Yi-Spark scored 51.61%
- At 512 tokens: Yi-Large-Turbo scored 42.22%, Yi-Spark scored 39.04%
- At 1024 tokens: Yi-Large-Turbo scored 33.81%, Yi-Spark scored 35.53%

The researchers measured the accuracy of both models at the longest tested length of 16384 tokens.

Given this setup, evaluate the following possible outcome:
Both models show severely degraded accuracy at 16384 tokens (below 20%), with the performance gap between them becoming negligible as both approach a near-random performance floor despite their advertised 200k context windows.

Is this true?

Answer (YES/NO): NO